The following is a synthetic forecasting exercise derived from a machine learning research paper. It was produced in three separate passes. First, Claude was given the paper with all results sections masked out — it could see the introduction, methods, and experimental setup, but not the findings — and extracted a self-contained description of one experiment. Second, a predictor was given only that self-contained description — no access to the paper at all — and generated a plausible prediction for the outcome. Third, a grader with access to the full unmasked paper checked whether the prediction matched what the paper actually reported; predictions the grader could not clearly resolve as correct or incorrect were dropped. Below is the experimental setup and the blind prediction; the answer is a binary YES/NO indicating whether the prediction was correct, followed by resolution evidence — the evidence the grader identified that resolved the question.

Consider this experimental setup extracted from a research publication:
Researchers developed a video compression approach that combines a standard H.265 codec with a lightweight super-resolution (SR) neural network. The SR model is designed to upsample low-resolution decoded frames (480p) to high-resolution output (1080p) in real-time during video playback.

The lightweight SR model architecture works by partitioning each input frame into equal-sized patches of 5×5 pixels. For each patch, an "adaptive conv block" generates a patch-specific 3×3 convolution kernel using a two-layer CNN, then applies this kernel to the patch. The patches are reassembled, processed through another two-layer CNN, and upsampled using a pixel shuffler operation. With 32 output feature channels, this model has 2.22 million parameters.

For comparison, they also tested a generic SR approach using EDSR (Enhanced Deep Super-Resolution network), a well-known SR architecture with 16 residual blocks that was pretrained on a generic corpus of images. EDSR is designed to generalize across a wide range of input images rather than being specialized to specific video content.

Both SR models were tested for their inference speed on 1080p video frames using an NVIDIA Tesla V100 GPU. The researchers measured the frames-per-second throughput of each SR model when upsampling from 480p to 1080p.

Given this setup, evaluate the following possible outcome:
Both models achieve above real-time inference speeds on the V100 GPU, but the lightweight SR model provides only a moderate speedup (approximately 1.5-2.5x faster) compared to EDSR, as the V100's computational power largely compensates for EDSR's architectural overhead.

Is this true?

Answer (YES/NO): NO